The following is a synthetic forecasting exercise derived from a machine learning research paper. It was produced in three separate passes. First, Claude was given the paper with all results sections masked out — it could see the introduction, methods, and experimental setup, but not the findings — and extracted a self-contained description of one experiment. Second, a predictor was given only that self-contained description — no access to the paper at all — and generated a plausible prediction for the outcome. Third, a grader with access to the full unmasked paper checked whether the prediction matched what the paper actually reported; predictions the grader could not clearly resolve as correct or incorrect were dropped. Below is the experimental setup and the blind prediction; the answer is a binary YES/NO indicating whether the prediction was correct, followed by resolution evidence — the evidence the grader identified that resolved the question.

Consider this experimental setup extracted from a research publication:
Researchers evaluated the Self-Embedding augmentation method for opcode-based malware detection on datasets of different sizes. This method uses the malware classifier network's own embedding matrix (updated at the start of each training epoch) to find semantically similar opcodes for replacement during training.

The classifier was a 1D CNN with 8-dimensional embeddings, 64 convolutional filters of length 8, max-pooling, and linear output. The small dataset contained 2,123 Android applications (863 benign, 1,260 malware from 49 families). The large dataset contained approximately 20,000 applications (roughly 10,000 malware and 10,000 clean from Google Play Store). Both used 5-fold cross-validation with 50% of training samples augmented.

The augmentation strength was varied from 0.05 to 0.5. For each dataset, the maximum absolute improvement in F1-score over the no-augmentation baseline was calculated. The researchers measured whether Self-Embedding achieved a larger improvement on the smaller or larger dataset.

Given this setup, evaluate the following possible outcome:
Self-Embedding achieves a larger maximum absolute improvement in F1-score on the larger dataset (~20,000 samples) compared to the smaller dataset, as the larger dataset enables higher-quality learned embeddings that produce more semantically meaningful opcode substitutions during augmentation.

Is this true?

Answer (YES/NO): NO